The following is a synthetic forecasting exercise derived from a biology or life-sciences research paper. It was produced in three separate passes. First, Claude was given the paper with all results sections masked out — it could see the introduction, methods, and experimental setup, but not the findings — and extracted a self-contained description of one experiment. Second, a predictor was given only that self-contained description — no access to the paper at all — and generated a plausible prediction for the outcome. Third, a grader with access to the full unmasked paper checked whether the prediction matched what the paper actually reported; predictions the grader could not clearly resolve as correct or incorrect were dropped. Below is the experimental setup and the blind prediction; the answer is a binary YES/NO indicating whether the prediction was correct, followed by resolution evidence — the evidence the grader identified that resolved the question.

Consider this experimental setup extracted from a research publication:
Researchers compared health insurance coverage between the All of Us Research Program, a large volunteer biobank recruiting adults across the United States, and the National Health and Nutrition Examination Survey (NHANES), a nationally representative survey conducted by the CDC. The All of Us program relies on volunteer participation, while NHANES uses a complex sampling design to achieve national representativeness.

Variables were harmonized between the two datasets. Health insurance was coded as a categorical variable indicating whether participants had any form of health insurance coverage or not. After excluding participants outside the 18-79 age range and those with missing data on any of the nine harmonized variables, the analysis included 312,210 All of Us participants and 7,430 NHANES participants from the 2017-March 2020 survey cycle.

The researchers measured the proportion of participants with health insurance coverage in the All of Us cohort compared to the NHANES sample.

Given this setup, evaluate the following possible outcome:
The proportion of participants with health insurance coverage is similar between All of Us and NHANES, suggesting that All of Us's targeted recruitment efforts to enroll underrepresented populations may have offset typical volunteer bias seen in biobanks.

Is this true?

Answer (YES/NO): NO